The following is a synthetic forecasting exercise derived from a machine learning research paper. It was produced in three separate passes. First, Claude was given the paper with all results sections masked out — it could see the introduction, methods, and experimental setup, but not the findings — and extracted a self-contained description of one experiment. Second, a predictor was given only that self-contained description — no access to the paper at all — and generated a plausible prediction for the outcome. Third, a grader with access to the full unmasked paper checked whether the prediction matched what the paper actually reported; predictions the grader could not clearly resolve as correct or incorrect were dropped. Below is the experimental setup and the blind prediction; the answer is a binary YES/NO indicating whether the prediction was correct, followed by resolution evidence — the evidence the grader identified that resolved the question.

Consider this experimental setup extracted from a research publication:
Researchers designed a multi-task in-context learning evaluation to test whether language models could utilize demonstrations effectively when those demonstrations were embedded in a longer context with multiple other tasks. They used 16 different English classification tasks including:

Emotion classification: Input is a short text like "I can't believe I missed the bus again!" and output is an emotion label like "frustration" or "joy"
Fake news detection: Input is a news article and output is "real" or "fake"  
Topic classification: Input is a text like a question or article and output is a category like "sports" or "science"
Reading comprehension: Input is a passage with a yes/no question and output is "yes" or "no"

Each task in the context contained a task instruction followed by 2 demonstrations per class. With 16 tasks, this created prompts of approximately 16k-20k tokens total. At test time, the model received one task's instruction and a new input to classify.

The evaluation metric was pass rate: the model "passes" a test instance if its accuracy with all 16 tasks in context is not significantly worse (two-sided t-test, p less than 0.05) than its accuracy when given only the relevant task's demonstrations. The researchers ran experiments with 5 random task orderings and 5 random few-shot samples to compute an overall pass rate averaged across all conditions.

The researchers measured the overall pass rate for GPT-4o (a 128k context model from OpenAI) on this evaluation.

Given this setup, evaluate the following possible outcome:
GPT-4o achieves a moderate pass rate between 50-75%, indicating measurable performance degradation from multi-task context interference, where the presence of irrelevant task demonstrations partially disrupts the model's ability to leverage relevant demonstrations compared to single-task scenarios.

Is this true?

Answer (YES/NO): NO